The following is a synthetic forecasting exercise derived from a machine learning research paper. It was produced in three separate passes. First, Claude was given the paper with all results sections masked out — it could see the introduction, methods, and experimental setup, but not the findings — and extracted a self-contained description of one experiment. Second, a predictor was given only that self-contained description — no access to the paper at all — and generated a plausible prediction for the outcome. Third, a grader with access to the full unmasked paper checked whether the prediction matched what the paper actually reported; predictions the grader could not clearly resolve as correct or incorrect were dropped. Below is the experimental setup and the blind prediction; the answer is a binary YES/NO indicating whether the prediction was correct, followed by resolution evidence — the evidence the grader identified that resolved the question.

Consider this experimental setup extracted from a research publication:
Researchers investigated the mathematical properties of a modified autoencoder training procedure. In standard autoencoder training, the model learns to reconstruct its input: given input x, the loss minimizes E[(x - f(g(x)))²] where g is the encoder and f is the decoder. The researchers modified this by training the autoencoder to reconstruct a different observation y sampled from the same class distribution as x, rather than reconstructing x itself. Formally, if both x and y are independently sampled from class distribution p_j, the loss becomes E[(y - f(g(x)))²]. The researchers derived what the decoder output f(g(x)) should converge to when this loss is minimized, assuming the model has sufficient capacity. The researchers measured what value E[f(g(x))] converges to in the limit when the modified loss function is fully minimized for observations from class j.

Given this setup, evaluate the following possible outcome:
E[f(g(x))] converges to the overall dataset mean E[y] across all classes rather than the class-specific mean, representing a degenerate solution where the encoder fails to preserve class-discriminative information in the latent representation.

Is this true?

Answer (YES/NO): NO